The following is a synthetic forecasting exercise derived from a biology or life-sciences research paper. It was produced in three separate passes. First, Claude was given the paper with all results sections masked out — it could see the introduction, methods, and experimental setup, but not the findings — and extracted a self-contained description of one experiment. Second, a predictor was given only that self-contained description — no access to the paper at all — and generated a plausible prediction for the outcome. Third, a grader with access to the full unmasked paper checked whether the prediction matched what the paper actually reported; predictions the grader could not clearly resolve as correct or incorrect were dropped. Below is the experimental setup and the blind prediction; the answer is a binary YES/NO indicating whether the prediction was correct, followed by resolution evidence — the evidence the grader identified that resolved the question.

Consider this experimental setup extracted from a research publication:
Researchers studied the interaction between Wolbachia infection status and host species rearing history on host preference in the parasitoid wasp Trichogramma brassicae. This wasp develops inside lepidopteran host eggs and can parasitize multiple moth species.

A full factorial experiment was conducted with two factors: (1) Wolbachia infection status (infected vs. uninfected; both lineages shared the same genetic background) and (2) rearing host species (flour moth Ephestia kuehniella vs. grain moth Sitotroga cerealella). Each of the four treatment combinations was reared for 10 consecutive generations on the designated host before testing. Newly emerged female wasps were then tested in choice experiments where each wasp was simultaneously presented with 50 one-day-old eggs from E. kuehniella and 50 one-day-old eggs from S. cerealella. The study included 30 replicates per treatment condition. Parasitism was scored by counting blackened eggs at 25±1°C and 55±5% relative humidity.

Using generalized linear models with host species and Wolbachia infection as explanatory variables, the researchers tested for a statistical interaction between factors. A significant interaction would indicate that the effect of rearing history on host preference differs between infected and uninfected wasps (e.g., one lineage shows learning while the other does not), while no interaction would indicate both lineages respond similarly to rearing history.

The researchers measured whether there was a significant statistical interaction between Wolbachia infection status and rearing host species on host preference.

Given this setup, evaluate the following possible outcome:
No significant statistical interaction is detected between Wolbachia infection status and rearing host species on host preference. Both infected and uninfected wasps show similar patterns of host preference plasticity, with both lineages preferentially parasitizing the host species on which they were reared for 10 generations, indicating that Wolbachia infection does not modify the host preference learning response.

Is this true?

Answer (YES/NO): NO